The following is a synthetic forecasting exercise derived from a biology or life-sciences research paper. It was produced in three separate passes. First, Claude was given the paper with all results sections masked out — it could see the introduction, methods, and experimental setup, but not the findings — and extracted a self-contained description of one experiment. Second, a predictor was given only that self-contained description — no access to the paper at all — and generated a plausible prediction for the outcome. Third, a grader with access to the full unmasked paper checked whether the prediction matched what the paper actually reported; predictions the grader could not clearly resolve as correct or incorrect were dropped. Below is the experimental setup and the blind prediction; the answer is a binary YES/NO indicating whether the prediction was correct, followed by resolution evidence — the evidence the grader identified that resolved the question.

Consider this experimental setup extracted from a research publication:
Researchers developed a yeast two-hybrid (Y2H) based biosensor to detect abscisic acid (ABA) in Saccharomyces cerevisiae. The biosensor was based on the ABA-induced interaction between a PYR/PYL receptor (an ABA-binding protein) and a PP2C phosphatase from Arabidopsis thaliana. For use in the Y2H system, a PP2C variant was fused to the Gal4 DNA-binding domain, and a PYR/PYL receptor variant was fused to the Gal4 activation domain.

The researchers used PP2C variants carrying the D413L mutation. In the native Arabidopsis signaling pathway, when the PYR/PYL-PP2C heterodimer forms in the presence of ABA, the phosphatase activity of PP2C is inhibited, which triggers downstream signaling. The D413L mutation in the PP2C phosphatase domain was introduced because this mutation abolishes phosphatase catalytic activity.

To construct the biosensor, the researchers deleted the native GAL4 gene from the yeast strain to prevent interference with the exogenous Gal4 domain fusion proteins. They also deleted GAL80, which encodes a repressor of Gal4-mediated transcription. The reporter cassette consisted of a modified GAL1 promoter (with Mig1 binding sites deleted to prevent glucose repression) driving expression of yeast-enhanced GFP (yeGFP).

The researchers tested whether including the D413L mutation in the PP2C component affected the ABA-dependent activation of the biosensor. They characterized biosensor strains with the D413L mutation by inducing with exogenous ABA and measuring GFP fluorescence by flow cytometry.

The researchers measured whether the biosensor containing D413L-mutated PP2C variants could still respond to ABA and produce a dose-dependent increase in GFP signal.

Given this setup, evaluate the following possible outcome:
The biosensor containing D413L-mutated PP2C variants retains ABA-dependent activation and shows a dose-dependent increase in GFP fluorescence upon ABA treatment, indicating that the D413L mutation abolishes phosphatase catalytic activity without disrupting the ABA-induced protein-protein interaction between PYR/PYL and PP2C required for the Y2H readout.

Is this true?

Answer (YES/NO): YES